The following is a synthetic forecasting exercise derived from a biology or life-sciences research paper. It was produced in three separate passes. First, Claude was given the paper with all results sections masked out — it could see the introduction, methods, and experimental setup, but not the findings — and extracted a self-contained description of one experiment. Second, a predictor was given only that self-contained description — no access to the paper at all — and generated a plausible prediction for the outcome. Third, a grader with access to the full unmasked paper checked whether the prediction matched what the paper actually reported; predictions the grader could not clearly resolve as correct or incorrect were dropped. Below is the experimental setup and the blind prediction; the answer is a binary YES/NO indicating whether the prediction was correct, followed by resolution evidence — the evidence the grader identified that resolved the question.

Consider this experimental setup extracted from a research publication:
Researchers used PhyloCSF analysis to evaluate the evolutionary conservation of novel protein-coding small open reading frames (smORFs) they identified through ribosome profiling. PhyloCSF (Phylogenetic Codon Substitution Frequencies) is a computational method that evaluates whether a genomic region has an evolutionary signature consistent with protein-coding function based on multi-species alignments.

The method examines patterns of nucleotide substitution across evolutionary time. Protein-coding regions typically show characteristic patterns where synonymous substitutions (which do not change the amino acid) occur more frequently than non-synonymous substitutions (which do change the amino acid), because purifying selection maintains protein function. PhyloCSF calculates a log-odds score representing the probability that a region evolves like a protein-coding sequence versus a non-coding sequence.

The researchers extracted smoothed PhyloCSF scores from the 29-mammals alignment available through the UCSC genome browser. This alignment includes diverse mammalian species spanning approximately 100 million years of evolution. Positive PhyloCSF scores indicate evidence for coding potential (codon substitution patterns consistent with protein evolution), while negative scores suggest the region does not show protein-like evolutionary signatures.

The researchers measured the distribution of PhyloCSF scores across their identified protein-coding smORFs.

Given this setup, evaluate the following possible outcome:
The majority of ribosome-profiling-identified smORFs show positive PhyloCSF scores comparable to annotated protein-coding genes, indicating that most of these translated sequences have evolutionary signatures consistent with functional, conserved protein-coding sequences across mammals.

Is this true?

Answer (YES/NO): NO